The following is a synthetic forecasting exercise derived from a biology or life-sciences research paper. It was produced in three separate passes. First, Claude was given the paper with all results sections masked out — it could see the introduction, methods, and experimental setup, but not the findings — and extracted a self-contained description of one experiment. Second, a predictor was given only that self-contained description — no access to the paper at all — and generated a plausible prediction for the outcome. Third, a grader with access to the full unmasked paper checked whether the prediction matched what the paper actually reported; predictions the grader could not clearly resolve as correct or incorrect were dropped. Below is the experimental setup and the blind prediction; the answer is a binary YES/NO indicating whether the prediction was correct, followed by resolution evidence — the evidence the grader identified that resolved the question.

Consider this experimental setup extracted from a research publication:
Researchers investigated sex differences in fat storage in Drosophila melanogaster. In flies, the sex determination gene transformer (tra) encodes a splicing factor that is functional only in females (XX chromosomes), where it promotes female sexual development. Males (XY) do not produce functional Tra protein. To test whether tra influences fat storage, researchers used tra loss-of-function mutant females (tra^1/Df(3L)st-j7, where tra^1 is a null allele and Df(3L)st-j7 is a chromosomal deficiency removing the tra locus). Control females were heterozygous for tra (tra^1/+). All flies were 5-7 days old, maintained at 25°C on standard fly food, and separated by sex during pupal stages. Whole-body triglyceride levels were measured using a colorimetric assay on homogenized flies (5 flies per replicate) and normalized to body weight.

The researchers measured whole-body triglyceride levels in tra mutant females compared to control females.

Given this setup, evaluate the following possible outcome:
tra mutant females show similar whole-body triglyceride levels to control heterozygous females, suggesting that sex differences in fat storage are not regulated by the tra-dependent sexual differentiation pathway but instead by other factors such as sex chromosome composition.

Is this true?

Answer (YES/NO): NO